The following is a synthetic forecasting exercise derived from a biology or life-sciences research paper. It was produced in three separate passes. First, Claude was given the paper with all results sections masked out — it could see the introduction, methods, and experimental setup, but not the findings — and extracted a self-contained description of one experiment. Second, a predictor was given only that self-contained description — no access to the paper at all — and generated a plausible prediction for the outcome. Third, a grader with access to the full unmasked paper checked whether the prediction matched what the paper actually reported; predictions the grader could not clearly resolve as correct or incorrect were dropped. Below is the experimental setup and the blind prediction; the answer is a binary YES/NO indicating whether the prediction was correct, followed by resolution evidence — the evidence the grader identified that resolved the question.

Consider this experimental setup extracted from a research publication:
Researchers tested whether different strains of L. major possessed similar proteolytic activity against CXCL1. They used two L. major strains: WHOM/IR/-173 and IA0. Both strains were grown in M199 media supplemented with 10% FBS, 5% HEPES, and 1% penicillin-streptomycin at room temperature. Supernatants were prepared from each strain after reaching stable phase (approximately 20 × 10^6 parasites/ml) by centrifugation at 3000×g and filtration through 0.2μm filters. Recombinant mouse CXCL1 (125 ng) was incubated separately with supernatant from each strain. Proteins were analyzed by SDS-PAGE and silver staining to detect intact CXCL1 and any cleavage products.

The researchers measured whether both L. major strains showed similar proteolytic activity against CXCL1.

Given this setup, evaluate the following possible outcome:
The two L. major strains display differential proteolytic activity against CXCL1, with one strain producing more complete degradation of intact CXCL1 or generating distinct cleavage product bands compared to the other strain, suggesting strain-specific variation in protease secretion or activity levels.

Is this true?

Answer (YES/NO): NO